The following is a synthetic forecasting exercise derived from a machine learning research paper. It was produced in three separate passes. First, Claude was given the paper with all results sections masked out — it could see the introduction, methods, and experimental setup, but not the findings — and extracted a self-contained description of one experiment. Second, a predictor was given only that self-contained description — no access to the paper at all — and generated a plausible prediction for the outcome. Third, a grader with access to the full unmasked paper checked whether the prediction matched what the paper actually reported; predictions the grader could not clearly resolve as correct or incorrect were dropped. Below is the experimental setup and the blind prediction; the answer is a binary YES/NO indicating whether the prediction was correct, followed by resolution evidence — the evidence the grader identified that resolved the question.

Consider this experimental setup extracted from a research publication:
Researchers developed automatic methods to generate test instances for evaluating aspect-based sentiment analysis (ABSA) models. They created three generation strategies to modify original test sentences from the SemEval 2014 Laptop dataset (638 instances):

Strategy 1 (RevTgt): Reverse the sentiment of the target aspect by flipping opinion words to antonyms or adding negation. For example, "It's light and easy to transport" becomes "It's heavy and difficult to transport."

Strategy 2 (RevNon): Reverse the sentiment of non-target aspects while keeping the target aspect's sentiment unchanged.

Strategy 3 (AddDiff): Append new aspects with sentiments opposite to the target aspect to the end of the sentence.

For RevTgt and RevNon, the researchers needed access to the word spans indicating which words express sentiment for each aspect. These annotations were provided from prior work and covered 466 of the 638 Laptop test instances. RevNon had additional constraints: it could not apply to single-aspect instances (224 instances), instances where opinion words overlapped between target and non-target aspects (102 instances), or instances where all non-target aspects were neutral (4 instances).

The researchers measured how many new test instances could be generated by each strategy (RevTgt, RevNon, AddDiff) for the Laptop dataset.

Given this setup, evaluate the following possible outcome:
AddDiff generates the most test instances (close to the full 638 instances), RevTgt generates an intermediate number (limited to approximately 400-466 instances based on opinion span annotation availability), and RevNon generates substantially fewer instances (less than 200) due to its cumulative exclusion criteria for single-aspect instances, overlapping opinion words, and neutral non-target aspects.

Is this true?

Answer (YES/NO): YES